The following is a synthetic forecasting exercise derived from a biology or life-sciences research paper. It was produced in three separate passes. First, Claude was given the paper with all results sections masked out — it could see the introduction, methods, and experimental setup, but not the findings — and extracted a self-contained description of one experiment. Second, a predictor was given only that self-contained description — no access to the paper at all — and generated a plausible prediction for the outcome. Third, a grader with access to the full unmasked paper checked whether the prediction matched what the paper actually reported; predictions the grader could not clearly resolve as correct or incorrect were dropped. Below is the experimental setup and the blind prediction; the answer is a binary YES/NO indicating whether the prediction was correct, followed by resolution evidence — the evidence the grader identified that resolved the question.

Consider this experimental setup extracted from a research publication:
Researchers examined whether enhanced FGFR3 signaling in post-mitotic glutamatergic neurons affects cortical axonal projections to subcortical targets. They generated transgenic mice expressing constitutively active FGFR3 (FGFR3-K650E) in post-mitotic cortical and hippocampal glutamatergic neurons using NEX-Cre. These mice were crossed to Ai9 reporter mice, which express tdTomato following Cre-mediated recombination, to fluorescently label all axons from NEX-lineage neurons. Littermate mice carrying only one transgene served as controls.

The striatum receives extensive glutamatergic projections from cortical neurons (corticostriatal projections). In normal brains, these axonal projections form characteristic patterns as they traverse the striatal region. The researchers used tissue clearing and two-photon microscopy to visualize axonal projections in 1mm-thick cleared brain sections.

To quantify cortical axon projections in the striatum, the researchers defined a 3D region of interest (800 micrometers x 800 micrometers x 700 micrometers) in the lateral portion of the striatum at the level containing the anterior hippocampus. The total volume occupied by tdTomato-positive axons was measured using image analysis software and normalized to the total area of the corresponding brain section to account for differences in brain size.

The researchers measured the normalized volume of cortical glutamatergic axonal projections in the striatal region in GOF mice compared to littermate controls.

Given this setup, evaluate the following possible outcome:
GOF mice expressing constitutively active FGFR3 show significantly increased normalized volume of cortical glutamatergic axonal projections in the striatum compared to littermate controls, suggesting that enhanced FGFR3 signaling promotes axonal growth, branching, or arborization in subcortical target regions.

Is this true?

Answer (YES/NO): NO